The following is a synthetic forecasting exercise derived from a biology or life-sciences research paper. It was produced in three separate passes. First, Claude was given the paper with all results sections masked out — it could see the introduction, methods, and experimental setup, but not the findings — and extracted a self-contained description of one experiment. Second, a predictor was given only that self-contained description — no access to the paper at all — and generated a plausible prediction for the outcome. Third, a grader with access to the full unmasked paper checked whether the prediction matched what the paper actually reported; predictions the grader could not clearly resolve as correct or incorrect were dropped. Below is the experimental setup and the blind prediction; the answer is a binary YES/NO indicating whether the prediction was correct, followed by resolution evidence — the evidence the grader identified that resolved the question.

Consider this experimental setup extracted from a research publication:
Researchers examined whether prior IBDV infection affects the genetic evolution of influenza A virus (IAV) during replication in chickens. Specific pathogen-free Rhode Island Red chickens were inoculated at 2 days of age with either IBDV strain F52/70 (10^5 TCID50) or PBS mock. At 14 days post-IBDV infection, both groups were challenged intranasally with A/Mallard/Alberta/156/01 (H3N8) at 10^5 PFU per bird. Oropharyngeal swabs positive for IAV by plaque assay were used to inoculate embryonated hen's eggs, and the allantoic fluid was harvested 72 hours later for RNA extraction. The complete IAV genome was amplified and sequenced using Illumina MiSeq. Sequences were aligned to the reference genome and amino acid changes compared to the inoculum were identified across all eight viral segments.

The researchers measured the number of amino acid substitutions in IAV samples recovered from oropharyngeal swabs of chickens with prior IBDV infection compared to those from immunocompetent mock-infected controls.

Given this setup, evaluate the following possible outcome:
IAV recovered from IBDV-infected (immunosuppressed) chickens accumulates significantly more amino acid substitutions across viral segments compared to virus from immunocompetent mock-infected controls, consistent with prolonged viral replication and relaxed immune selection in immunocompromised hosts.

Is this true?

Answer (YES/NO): YES